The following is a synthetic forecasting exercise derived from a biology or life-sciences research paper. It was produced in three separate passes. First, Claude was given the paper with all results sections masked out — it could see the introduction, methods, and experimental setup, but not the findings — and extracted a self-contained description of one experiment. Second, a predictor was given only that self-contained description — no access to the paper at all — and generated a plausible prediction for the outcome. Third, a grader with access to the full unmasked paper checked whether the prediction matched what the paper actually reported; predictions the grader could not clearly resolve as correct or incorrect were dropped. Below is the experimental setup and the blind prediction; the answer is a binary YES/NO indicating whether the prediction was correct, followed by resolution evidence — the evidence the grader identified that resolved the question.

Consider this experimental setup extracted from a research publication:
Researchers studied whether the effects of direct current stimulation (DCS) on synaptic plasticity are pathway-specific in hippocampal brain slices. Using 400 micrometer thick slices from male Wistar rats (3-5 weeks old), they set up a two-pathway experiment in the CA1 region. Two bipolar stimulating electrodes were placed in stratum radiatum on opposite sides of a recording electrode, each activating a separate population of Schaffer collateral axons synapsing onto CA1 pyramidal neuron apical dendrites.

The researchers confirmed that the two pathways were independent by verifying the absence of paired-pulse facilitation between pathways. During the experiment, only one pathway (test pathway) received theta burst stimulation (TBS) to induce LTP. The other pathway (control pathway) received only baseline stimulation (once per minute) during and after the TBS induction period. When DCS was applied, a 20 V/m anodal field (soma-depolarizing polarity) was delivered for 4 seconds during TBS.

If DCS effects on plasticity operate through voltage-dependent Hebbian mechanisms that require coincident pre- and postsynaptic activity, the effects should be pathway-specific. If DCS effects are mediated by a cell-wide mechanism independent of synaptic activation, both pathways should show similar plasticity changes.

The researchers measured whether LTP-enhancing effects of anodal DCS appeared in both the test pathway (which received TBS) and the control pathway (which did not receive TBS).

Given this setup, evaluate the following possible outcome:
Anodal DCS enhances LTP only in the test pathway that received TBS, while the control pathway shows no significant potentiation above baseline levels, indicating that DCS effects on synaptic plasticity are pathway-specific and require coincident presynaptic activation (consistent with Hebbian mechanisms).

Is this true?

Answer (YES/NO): YES